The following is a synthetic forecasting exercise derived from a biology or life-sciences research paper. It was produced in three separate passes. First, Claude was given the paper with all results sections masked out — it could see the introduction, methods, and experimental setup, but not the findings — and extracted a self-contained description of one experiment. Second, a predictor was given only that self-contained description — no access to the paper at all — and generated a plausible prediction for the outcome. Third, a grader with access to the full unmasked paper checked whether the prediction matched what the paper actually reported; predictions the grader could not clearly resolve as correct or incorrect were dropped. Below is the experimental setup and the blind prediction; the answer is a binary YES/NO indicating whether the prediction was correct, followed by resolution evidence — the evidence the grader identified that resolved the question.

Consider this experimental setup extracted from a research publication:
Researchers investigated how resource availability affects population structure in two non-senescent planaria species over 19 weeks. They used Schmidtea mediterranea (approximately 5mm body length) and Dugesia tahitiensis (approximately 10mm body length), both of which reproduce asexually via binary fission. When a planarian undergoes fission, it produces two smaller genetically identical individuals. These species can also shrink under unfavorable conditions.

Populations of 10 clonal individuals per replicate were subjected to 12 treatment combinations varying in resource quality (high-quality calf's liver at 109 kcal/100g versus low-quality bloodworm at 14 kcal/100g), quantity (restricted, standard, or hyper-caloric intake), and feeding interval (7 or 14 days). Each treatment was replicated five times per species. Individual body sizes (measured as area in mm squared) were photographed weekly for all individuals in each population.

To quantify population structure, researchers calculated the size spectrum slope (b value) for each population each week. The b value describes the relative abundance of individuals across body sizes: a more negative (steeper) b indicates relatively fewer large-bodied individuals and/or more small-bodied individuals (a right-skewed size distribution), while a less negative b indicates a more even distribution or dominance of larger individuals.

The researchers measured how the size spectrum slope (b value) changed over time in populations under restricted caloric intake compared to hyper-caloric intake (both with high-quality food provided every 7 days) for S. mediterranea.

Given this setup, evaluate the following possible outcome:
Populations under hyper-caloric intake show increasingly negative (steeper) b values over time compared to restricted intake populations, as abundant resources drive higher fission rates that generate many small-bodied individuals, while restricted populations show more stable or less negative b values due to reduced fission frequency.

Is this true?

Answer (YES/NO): NO